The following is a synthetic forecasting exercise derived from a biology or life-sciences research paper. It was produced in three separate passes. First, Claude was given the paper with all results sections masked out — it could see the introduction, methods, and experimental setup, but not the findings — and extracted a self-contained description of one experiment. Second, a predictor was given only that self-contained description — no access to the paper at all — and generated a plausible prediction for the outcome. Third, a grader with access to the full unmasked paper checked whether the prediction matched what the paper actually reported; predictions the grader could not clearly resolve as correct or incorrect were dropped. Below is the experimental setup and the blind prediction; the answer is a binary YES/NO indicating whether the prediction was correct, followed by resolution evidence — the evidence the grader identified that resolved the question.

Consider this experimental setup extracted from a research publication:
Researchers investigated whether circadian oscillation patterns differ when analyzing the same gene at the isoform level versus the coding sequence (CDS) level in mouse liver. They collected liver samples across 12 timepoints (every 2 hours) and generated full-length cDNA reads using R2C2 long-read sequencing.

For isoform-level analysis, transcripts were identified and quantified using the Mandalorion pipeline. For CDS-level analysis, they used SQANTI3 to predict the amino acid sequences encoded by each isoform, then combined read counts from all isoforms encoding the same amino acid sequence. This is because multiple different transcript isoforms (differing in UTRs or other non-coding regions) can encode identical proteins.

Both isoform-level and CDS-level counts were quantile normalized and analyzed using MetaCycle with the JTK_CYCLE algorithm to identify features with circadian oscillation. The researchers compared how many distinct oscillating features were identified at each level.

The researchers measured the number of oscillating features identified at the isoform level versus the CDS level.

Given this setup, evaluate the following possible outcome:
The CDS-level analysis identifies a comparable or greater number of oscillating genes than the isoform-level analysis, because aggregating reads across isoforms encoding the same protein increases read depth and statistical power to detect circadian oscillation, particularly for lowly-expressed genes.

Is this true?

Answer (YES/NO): NO